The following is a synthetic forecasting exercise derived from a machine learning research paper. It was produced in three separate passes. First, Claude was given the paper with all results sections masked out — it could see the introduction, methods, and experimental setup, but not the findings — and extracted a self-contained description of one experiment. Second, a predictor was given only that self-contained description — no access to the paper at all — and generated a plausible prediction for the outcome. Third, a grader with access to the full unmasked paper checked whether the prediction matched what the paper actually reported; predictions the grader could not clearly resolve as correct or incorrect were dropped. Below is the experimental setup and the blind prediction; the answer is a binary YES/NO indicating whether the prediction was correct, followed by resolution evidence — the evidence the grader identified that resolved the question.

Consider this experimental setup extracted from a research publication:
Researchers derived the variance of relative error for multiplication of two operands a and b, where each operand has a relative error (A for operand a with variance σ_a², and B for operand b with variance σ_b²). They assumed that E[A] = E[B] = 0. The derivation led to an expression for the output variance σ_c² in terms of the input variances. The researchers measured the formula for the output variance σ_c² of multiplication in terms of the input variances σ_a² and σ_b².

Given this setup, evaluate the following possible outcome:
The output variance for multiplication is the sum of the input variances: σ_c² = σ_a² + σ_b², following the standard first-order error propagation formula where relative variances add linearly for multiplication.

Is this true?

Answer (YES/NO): NO